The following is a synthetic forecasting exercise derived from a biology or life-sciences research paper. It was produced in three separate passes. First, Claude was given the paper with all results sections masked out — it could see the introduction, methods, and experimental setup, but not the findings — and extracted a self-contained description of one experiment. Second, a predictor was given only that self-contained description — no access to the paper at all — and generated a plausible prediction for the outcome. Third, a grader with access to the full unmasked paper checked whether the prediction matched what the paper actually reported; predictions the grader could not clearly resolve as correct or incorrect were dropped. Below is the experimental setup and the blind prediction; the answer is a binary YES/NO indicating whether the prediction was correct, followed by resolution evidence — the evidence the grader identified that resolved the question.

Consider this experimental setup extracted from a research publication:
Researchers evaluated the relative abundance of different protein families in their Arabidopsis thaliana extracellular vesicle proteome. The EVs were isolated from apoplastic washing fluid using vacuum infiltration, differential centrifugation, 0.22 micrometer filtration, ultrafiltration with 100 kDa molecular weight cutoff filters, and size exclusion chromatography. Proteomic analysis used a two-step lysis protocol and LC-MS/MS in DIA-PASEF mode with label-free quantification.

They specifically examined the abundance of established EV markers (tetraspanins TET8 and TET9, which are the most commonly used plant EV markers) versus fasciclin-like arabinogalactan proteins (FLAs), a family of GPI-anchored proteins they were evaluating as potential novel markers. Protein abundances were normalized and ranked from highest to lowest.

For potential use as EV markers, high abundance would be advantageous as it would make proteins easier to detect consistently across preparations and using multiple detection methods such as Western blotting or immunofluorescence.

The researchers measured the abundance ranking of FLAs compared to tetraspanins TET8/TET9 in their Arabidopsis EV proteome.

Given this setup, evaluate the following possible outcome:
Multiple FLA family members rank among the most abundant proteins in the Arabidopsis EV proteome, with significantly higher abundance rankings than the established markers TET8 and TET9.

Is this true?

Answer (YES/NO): YES